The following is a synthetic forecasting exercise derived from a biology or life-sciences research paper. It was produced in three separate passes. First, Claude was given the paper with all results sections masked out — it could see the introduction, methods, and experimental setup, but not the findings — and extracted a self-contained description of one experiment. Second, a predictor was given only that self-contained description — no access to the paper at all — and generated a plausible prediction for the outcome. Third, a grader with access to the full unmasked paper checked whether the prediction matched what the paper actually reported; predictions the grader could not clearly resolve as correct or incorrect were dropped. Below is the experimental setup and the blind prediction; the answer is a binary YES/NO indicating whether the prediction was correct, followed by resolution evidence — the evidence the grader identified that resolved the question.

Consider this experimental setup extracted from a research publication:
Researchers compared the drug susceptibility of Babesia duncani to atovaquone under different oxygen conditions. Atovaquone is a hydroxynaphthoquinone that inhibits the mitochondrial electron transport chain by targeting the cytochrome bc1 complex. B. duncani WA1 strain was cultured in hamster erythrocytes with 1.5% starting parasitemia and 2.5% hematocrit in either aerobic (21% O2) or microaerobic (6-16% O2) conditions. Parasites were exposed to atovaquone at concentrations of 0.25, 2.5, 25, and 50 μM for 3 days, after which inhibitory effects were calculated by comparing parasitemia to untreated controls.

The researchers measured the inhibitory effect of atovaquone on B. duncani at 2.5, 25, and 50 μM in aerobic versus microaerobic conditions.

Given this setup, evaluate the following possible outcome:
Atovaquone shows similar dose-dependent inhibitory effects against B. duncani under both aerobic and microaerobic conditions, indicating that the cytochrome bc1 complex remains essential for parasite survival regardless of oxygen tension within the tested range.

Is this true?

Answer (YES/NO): YES